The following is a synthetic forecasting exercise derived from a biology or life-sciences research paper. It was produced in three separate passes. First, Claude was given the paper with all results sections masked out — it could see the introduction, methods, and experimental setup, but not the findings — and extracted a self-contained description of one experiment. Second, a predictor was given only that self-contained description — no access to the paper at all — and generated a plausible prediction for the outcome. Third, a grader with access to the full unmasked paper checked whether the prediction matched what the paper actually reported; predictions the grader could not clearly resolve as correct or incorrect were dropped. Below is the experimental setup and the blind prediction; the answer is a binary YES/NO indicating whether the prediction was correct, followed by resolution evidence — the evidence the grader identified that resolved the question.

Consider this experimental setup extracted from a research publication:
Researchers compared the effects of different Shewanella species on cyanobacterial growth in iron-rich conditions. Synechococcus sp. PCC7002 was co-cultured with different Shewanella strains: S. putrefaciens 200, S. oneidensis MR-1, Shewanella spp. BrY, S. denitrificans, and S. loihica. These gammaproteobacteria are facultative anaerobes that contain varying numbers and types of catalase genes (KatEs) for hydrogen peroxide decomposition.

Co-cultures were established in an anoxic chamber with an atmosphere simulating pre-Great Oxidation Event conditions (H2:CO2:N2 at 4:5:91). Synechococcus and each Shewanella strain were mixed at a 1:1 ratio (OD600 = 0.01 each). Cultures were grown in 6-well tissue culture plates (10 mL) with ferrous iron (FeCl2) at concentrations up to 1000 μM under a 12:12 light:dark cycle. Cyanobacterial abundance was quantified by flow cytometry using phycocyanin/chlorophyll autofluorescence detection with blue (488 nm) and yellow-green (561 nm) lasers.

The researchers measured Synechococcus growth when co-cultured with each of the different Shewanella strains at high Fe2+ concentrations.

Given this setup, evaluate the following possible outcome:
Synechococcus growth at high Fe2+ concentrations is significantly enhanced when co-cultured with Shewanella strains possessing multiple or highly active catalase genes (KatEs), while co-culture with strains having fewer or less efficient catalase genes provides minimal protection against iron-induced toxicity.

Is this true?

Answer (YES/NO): NO